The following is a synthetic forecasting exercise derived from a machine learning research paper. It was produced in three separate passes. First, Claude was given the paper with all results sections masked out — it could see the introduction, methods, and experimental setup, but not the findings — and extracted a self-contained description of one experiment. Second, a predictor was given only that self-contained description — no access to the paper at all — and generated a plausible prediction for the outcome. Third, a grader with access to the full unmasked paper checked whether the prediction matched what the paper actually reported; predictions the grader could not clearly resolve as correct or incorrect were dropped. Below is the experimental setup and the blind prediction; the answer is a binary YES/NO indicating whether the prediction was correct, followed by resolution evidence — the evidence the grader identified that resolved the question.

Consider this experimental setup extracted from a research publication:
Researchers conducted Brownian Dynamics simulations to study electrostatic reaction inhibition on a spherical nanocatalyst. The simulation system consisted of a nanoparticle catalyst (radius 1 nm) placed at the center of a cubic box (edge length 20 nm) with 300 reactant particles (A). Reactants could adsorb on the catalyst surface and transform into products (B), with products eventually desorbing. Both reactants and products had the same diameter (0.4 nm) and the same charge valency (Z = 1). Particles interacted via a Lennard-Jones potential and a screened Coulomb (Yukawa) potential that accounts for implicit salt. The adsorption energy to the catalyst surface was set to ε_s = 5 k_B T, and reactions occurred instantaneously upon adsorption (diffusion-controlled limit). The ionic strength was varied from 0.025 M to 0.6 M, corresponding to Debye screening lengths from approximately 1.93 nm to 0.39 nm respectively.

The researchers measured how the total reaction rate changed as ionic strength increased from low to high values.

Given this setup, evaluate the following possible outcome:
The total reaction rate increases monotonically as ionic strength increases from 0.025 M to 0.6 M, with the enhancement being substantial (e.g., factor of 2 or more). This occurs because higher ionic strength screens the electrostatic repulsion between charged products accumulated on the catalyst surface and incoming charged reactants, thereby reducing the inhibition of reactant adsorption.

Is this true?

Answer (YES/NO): NO